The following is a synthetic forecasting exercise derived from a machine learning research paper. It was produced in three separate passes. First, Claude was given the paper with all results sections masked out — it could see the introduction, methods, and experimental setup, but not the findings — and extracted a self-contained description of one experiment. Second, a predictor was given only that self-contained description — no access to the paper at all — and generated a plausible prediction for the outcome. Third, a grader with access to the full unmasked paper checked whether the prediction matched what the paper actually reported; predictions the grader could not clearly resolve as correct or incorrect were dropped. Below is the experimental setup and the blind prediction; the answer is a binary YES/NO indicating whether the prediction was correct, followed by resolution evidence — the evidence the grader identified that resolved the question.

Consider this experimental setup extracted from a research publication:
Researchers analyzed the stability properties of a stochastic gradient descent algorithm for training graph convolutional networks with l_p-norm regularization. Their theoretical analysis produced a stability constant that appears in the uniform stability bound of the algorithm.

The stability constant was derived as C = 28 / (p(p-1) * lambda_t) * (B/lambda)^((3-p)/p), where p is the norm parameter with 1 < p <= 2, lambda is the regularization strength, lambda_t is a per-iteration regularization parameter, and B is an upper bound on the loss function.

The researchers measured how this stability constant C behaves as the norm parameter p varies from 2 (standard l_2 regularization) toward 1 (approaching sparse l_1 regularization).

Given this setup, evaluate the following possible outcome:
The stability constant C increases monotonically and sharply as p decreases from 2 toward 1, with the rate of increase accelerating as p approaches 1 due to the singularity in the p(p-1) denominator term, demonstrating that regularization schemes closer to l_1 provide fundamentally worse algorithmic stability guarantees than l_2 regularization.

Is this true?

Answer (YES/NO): YES